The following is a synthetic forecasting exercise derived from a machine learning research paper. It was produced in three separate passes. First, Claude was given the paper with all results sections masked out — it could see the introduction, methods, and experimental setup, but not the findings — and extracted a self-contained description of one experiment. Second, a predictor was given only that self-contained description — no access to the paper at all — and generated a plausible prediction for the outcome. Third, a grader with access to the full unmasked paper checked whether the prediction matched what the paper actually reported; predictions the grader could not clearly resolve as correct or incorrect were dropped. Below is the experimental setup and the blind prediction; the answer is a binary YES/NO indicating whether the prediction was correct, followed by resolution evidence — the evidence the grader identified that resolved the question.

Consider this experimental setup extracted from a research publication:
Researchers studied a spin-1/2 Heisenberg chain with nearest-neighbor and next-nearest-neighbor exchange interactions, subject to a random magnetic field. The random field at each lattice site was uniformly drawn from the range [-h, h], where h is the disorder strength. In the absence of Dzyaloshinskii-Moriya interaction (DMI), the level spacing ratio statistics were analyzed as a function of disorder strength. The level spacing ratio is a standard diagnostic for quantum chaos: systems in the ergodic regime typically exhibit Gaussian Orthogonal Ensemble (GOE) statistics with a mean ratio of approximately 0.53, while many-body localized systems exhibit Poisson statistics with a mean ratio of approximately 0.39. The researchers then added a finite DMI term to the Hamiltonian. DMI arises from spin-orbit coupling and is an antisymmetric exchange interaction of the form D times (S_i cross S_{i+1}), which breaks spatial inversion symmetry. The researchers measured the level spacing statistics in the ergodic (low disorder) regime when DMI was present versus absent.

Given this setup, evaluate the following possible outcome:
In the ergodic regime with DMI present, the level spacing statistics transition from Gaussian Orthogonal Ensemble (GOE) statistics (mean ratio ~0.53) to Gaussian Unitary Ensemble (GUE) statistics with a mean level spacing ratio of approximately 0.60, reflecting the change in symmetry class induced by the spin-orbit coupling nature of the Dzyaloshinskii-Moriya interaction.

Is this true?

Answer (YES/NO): YES